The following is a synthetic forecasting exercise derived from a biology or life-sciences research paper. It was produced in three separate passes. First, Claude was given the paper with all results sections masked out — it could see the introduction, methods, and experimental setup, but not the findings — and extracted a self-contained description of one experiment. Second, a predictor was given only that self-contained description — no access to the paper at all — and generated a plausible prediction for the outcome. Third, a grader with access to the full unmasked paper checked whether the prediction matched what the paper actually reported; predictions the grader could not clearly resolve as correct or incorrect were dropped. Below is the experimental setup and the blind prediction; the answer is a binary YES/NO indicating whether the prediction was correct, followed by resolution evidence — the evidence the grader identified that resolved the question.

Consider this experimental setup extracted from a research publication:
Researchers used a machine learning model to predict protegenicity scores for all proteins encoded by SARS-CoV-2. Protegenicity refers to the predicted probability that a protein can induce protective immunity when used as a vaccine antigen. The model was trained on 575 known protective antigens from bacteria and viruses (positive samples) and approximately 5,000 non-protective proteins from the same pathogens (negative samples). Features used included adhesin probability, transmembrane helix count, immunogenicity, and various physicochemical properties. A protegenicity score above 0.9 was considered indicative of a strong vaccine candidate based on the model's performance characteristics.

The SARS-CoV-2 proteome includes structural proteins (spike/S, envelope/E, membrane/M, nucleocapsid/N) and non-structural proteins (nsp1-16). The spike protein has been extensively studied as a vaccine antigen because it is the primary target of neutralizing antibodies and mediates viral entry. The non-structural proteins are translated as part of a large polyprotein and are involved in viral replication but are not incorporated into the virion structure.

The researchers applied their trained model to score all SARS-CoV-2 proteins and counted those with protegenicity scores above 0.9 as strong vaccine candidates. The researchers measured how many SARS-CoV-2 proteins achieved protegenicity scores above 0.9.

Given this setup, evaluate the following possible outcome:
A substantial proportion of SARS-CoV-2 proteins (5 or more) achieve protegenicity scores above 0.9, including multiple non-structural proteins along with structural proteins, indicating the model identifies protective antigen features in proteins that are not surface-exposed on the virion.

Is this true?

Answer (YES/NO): NO